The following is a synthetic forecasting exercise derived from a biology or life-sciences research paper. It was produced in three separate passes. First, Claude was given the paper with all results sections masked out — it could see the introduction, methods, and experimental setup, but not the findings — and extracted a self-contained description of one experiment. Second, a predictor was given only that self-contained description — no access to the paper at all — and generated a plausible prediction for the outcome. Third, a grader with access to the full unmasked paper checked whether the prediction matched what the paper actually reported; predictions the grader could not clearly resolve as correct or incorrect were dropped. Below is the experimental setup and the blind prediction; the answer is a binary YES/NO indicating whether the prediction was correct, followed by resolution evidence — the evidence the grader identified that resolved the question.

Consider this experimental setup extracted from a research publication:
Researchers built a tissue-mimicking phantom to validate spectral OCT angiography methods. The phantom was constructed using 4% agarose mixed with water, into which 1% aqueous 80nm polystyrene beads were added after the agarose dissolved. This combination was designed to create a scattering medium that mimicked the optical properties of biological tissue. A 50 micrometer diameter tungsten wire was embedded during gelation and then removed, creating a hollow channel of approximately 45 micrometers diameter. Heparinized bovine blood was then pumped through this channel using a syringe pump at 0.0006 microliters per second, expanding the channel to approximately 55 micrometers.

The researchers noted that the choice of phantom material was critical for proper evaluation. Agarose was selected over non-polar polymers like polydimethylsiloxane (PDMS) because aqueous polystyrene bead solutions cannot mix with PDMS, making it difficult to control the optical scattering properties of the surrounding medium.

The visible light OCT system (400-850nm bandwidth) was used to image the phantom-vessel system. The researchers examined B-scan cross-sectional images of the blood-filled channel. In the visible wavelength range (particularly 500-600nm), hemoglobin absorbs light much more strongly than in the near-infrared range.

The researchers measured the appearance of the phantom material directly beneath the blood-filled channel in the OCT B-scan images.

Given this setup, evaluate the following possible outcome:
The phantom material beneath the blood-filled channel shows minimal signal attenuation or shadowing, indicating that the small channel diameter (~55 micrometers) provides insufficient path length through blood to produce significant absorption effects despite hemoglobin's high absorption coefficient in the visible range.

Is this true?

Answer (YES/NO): NO